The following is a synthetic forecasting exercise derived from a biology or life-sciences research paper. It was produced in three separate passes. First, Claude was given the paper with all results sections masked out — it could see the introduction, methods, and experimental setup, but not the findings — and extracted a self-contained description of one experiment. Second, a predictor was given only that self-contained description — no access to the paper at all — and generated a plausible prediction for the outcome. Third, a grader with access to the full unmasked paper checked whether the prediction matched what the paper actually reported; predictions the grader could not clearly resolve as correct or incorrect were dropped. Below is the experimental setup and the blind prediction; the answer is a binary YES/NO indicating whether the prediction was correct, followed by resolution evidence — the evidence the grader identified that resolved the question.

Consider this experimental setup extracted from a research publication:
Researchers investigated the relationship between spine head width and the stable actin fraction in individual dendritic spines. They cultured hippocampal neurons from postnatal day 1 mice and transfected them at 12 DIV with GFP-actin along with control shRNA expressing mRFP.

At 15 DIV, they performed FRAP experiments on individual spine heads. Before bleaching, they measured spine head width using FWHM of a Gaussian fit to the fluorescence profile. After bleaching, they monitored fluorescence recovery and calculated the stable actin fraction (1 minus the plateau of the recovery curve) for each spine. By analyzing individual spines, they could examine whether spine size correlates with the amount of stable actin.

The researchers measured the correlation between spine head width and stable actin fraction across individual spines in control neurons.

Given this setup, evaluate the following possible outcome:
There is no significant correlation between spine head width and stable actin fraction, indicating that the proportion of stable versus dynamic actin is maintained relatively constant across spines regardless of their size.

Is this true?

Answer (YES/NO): NO